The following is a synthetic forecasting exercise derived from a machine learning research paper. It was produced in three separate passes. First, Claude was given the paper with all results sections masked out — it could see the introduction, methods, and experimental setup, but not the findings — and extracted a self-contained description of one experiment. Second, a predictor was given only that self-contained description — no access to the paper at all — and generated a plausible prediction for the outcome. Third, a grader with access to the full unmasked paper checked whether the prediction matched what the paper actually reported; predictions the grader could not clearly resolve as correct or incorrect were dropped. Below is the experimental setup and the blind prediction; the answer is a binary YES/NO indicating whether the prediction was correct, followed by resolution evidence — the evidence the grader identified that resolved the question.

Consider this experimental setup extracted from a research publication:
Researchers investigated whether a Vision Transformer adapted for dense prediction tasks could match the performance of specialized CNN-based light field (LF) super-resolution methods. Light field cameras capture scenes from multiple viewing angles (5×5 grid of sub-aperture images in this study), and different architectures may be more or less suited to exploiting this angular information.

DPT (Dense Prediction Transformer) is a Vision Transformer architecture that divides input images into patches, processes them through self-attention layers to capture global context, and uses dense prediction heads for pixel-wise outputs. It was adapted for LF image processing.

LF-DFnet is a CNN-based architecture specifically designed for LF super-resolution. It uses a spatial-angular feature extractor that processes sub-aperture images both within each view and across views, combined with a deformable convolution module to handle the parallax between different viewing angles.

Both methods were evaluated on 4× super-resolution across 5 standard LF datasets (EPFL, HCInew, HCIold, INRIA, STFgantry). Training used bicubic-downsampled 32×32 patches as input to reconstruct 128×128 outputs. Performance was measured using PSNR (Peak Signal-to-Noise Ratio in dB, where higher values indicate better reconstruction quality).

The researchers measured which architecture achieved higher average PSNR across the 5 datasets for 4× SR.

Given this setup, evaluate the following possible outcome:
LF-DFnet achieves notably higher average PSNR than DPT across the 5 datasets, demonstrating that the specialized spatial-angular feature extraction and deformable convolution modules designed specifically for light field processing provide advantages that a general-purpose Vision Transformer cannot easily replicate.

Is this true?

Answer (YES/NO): NO